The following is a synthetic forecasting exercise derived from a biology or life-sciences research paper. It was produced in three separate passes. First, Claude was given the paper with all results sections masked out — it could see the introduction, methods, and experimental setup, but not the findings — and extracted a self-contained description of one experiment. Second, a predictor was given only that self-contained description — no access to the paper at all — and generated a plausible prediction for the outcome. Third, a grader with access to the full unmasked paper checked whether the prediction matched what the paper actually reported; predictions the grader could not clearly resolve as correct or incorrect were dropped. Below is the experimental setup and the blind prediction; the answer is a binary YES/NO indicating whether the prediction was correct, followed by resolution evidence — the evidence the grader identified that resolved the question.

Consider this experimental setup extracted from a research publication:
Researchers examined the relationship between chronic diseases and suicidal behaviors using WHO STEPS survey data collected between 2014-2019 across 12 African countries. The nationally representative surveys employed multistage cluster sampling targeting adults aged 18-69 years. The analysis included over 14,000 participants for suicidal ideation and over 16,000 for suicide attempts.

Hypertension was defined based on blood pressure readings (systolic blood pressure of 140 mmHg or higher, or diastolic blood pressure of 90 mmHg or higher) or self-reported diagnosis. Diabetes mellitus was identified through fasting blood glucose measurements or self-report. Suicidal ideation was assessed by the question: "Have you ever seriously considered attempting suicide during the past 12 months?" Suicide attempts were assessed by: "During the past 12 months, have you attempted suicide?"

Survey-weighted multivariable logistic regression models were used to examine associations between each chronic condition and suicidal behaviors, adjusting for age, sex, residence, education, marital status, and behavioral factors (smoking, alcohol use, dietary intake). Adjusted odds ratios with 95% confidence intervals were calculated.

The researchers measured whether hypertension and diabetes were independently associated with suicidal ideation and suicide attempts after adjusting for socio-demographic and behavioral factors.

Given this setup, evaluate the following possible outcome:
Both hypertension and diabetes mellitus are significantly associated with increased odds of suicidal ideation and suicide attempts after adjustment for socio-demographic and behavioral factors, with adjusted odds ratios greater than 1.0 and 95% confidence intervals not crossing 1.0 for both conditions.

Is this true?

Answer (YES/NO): NO